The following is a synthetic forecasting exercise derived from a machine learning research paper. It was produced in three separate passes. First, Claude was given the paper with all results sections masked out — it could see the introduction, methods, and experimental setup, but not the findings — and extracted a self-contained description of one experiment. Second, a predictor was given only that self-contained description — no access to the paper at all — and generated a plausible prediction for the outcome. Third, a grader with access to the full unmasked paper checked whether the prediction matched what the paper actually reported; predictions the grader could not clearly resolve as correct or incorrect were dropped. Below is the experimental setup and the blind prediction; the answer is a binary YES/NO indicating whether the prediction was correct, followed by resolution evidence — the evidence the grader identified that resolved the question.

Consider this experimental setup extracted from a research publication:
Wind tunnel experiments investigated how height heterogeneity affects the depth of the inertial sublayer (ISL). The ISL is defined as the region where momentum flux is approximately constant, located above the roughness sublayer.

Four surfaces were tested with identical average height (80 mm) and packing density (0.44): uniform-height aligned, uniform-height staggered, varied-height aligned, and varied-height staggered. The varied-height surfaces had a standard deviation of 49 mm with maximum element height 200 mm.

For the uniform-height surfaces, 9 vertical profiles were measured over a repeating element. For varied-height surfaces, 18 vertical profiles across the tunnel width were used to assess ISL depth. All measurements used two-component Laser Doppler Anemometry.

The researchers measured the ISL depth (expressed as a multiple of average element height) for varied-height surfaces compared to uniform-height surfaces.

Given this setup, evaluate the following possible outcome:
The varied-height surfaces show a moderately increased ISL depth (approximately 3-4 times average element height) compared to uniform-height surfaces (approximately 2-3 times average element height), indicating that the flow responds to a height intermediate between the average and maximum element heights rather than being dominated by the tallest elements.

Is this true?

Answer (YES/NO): NO